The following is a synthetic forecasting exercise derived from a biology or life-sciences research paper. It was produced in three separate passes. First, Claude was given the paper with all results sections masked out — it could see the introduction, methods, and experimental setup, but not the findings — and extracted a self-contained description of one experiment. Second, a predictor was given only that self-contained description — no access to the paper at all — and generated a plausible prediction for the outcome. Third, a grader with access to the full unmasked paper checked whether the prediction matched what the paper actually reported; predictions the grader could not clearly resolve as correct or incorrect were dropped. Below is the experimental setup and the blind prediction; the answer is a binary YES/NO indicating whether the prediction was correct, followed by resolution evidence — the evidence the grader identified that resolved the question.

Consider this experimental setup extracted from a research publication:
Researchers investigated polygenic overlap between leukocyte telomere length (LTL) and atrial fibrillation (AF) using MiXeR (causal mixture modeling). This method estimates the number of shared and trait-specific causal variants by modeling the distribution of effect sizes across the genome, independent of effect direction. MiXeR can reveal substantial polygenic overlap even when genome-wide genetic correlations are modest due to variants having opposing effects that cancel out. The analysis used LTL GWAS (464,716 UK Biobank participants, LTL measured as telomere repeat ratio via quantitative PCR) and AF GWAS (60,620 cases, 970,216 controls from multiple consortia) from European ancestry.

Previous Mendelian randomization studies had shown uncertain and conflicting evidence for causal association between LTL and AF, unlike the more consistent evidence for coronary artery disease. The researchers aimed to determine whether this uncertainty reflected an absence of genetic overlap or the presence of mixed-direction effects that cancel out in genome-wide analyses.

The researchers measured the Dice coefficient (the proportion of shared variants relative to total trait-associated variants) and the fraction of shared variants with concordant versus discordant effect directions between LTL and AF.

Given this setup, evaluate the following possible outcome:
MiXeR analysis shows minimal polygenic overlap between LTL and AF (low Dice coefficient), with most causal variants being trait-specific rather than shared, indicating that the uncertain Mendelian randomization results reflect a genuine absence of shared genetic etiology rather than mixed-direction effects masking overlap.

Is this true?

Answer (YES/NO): NO